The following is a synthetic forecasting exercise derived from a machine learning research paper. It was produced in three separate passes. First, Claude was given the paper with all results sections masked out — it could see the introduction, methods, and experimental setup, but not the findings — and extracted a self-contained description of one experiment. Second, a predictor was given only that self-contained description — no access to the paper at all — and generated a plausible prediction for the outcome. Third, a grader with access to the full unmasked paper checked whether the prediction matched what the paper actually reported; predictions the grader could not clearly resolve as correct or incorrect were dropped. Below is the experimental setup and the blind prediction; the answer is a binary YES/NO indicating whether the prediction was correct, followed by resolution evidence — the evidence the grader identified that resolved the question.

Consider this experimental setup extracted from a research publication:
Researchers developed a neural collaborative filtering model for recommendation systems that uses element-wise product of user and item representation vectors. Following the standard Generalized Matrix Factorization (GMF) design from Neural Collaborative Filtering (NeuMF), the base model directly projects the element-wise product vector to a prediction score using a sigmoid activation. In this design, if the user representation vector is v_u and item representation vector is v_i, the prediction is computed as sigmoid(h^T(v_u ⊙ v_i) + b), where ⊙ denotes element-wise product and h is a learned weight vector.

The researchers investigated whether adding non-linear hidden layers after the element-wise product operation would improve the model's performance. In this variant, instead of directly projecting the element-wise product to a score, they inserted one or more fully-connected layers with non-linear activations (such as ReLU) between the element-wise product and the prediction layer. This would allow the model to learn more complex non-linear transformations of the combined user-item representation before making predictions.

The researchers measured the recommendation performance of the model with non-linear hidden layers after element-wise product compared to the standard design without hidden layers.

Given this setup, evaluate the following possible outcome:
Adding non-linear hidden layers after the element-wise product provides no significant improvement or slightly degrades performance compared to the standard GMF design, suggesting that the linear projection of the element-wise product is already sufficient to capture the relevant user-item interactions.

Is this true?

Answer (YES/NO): YES